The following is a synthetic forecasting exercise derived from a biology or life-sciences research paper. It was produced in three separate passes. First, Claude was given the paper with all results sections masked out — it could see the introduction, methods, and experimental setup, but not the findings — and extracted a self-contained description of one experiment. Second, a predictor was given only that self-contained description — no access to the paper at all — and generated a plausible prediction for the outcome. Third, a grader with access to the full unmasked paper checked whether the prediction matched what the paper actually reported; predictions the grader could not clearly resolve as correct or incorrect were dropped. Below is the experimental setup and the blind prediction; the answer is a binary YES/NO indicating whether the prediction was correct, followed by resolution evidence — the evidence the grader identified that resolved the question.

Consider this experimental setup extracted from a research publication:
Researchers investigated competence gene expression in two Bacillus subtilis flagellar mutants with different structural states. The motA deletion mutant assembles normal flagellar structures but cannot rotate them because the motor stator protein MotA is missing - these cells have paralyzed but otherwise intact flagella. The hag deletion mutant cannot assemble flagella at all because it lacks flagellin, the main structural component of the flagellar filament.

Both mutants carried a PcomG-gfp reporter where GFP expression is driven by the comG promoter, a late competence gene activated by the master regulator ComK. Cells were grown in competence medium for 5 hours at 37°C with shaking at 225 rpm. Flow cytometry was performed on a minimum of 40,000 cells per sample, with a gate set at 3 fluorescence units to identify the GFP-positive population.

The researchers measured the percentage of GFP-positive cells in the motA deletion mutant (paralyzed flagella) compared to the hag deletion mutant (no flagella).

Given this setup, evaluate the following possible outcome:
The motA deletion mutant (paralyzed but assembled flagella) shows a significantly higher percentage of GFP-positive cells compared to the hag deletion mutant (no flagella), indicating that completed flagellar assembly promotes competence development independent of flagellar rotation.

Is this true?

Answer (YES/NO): NO